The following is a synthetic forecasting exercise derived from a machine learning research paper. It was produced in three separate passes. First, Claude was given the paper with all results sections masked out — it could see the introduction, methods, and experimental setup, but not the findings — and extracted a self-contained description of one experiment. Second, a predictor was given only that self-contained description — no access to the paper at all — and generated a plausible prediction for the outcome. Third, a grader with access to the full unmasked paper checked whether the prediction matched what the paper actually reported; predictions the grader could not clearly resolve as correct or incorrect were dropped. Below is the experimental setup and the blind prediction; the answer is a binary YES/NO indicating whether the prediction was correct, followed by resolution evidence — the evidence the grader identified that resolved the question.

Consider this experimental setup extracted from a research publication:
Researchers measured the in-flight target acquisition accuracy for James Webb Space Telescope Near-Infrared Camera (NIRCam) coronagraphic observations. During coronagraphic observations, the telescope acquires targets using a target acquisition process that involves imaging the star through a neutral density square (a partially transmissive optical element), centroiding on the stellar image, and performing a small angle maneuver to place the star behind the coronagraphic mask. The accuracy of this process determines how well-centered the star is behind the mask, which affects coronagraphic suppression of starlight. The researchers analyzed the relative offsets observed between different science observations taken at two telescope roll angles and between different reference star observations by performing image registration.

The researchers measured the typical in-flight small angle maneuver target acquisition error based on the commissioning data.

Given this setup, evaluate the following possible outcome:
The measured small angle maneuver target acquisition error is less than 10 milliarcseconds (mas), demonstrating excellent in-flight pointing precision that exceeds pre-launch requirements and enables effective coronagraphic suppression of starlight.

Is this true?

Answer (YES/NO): NO